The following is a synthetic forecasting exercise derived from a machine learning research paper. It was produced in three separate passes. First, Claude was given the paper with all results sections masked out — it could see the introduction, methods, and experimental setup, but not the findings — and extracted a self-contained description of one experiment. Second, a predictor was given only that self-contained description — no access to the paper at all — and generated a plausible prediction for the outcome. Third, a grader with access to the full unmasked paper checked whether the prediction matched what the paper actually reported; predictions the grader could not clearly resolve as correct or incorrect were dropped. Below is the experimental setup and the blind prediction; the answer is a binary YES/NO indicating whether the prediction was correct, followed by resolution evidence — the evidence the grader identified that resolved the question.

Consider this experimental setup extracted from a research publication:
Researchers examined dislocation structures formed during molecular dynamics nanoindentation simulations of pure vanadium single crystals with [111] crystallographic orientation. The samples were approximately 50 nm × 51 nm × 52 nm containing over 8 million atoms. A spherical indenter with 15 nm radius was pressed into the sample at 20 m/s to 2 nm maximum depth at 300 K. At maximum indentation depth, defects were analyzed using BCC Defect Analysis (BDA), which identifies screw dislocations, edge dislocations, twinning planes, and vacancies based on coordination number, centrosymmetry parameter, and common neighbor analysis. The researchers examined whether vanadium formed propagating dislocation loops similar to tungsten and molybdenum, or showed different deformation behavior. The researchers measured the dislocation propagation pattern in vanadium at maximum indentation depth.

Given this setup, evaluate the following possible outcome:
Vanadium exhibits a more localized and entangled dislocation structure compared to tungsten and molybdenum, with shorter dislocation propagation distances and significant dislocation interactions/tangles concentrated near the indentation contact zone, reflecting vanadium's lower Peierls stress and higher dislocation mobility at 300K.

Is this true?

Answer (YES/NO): NO